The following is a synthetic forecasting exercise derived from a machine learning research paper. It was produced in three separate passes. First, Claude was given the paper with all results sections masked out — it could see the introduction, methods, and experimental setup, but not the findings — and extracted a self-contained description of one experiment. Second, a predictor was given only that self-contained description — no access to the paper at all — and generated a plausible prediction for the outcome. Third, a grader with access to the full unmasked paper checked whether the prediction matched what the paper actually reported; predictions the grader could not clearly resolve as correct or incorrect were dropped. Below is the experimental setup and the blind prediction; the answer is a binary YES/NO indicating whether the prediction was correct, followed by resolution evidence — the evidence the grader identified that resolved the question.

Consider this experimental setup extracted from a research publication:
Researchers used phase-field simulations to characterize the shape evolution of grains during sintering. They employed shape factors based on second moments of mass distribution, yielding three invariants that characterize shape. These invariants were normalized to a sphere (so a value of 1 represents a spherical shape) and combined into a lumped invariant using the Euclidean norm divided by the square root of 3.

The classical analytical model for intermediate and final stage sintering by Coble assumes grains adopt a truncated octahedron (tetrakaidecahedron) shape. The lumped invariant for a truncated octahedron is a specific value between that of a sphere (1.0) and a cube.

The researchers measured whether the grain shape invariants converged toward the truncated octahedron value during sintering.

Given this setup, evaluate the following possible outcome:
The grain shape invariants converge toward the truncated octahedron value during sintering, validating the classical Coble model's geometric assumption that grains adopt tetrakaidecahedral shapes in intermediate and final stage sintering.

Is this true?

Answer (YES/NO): NO